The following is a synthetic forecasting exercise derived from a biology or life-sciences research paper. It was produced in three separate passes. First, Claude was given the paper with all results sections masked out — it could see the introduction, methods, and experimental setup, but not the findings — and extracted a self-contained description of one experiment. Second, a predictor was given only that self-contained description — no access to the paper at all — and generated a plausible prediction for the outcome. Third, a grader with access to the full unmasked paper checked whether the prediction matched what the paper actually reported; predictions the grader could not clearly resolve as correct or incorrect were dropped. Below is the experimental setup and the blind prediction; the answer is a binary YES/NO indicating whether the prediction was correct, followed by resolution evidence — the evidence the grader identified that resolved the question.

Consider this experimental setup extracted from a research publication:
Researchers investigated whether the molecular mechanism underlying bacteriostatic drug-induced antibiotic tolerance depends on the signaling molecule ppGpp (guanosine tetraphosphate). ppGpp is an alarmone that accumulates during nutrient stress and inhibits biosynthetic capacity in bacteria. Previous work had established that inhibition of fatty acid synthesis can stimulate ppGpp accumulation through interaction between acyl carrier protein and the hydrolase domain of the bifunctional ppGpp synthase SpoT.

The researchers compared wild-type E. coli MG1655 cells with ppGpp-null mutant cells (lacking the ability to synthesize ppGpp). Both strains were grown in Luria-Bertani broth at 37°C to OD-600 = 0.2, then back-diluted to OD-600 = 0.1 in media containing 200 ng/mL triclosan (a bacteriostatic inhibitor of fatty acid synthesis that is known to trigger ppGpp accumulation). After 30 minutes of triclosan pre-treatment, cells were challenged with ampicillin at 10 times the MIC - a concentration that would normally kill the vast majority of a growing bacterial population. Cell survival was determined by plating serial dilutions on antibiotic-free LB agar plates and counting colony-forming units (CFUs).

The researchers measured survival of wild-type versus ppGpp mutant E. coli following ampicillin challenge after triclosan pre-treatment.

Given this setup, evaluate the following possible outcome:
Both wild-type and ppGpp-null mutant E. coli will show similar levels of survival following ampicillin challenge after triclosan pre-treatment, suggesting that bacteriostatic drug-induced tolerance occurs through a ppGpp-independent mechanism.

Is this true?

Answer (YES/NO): NO